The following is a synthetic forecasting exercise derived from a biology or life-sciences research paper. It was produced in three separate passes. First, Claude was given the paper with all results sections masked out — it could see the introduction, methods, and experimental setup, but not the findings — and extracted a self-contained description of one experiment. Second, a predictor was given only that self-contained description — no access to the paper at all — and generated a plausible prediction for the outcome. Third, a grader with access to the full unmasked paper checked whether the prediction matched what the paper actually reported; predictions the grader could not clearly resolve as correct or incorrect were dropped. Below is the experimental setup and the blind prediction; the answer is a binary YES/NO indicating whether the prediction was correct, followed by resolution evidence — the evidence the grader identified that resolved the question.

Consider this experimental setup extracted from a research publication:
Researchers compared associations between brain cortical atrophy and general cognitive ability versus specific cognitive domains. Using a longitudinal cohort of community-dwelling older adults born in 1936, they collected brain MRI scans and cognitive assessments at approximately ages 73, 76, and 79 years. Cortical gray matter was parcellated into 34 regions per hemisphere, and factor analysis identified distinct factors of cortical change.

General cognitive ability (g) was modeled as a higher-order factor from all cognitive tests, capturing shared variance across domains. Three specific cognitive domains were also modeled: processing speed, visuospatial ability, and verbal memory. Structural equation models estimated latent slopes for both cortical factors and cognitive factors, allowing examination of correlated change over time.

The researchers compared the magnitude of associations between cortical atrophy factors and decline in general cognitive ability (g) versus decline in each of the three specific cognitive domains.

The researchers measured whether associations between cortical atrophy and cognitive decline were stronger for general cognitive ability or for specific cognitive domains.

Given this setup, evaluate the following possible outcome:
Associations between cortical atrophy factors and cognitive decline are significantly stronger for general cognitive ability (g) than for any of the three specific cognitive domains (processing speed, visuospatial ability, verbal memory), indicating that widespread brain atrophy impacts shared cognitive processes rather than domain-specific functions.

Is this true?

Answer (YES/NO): NO